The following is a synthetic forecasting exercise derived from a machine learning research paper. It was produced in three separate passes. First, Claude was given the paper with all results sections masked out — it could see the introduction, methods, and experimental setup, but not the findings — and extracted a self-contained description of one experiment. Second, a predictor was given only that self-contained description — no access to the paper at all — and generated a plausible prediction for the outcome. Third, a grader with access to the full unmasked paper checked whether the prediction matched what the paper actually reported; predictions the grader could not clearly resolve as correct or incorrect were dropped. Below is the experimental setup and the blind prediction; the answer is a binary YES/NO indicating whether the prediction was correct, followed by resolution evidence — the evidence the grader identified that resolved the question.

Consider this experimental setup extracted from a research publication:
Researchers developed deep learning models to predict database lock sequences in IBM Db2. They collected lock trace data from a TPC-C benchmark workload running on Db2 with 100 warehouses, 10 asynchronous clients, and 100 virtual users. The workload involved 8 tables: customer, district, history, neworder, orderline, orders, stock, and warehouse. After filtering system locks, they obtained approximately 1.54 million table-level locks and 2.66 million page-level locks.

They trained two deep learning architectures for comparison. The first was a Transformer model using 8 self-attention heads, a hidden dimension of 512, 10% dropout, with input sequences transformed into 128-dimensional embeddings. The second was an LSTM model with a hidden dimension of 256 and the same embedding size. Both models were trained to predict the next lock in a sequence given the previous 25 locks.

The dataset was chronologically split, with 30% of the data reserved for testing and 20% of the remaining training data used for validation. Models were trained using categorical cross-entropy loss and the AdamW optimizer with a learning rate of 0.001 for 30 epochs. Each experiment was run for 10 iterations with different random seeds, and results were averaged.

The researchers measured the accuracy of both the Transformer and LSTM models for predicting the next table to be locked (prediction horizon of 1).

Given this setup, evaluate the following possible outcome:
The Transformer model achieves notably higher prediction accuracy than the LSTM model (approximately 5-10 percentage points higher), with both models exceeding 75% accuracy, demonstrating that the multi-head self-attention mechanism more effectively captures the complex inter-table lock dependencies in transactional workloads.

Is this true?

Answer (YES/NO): NO